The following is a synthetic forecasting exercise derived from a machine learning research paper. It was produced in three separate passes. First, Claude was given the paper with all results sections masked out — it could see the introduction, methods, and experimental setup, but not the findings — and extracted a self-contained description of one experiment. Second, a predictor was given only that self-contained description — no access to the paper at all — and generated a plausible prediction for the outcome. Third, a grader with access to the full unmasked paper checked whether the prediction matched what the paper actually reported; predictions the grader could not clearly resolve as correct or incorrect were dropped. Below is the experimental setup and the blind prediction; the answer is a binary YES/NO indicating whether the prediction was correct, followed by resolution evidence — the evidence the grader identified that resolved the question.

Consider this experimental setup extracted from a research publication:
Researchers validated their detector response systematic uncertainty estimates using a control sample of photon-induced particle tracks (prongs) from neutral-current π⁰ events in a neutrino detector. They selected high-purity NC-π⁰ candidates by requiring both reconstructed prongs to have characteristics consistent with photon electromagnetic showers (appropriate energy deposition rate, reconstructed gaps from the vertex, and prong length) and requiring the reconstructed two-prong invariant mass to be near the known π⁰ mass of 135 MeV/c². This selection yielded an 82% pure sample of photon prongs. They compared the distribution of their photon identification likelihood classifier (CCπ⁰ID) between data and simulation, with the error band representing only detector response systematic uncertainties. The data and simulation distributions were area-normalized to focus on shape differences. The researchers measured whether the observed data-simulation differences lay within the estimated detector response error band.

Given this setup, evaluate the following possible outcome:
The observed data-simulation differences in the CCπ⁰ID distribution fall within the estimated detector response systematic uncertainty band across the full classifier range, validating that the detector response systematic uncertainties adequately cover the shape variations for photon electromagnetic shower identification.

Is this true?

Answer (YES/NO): YES